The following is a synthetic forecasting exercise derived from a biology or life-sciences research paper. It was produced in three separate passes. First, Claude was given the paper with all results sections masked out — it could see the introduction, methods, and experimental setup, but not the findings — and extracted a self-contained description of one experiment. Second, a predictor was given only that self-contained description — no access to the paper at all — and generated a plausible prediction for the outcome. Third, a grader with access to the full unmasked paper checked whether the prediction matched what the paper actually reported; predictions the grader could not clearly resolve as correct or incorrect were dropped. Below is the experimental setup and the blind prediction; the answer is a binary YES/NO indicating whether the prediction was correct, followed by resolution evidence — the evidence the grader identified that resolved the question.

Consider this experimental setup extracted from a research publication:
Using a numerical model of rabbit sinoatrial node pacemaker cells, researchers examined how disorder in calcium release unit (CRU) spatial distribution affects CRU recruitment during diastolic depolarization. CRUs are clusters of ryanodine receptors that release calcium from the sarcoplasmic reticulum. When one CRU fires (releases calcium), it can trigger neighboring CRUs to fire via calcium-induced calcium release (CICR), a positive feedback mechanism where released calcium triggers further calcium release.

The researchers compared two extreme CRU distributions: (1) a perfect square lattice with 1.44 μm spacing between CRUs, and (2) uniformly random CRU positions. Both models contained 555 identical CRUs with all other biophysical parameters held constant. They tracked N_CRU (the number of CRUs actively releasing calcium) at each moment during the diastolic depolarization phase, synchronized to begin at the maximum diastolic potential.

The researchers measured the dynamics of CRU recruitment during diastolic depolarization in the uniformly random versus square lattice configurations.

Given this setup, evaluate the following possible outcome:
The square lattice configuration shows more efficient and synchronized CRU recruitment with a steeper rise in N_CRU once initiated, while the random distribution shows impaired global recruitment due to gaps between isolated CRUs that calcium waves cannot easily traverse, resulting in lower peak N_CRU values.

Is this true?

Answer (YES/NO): NO